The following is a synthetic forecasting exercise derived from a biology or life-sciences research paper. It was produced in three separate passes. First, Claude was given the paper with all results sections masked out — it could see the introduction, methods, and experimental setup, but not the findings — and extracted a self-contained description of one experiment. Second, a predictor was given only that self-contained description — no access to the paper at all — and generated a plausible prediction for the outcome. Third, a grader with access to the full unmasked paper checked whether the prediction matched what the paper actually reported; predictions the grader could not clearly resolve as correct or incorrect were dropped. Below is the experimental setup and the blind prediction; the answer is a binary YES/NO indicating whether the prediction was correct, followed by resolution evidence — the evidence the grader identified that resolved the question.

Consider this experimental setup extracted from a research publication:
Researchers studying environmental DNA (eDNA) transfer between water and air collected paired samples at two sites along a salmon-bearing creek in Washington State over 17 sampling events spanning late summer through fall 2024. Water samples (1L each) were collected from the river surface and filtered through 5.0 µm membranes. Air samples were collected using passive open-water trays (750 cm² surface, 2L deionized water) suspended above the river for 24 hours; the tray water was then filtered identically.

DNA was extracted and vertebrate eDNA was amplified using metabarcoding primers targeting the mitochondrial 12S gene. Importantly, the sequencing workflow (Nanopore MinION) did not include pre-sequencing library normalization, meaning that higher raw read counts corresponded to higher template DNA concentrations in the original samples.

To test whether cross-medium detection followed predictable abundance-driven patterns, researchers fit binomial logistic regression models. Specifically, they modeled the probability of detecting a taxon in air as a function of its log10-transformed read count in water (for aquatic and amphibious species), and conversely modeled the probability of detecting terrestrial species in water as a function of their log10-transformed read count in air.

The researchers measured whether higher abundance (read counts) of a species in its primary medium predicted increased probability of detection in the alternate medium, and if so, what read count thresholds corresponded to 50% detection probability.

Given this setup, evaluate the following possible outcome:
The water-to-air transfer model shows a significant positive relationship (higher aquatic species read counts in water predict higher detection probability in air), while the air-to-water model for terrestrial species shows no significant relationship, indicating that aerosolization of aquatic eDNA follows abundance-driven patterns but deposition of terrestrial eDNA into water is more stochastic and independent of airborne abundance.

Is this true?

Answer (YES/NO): NO